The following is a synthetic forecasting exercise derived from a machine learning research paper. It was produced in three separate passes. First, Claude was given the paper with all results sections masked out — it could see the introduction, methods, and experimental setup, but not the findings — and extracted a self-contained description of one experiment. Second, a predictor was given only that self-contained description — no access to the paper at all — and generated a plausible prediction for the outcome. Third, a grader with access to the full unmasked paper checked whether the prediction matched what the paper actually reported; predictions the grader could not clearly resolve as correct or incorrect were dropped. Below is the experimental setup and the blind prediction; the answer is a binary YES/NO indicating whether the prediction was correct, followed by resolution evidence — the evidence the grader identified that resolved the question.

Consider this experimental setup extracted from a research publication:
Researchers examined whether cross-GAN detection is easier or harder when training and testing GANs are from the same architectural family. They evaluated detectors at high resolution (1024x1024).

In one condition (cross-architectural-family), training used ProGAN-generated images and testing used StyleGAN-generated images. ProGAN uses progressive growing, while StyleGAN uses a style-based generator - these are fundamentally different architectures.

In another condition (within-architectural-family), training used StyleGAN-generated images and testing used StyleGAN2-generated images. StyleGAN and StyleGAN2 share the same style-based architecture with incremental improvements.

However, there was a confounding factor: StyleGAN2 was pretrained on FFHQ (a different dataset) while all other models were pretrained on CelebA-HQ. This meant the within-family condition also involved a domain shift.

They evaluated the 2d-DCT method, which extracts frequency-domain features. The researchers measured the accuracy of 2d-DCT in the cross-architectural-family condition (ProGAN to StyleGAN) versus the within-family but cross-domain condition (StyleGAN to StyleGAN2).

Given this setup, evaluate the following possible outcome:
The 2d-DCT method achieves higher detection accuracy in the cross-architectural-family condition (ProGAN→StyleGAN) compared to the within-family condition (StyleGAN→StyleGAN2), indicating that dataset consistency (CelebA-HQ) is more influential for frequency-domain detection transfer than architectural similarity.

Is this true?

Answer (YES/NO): NO